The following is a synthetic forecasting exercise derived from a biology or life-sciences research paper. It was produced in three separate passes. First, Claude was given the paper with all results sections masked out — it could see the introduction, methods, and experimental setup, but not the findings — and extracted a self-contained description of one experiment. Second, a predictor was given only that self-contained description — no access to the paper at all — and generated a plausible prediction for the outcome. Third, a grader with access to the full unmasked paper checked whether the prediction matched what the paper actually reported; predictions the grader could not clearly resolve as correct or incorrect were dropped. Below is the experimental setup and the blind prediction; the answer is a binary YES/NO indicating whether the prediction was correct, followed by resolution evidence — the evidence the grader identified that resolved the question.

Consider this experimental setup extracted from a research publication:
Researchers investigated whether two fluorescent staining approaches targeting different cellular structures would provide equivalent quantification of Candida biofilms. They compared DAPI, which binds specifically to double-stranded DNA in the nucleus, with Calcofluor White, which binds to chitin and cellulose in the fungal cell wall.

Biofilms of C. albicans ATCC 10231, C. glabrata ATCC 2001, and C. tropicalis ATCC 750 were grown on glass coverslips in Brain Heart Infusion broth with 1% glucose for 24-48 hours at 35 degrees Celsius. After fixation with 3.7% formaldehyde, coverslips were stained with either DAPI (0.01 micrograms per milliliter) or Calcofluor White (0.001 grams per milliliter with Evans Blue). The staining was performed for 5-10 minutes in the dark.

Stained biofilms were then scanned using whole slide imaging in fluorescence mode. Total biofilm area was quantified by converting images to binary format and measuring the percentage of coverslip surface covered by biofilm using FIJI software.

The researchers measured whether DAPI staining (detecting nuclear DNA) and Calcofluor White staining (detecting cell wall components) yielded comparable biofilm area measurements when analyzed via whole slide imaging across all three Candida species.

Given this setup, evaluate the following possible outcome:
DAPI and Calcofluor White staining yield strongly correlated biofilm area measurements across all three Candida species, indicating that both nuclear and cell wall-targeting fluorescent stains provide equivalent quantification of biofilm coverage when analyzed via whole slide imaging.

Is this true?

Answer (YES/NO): YES